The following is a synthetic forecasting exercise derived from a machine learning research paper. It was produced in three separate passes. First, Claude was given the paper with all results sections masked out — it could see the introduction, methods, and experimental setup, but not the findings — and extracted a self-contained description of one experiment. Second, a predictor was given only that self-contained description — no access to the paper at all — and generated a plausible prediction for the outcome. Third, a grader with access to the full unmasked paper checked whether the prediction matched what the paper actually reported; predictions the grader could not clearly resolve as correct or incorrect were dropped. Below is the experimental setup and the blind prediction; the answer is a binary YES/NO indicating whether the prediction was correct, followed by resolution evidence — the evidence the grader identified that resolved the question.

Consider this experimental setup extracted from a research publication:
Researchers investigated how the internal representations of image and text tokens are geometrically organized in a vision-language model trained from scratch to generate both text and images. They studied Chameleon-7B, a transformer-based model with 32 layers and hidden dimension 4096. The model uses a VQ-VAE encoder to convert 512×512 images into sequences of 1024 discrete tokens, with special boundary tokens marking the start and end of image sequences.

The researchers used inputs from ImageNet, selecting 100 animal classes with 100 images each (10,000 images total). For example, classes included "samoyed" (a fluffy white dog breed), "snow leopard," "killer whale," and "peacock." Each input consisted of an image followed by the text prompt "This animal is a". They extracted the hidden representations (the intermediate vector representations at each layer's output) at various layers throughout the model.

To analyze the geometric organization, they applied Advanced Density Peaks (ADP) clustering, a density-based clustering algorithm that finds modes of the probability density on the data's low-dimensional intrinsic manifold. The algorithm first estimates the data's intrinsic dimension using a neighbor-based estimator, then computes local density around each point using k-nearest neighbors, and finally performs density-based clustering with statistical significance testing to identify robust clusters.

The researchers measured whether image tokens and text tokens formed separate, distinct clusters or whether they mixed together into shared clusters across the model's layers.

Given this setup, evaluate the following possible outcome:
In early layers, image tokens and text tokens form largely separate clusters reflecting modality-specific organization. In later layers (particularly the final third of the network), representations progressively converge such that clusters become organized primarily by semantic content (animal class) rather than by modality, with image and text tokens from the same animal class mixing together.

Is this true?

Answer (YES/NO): NO